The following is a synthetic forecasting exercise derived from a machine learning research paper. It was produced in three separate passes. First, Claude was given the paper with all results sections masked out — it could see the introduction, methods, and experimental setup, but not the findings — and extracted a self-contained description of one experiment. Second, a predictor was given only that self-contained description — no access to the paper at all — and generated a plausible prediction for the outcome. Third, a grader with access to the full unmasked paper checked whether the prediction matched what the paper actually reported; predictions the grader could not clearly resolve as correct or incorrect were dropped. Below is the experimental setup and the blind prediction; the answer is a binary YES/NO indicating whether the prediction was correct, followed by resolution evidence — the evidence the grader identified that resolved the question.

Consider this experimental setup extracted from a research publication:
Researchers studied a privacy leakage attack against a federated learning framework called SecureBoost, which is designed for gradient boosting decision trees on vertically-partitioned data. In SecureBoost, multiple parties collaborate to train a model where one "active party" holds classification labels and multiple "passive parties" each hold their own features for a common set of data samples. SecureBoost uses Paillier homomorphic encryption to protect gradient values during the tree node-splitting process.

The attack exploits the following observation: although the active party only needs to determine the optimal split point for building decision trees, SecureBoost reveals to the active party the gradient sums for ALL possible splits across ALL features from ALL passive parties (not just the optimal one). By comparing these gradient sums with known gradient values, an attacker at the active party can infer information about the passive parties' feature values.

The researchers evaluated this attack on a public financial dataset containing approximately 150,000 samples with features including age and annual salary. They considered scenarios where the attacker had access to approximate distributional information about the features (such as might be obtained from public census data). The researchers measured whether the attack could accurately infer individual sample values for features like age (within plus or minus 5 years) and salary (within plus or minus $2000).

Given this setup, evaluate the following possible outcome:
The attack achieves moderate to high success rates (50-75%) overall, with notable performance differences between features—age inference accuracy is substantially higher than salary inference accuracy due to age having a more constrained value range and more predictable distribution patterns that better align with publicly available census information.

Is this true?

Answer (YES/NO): NO